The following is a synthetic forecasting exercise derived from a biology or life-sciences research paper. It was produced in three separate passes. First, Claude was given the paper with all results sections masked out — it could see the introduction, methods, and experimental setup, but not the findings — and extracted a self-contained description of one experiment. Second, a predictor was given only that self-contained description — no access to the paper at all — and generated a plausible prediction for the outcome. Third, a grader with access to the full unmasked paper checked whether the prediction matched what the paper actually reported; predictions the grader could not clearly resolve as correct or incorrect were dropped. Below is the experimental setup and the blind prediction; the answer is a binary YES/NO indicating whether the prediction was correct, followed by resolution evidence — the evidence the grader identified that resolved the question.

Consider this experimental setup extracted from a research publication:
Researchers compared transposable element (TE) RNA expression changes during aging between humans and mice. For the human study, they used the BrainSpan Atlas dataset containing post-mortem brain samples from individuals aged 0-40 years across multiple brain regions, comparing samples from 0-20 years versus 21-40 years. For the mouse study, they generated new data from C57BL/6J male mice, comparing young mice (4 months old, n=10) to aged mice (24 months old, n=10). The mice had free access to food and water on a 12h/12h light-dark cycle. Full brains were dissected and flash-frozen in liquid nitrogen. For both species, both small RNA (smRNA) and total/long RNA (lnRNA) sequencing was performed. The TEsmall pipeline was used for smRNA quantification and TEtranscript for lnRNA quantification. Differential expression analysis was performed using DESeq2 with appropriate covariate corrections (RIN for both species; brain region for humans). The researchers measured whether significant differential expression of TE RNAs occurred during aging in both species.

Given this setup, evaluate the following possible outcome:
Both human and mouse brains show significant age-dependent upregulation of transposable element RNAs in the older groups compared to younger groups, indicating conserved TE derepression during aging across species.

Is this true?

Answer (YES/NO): NO